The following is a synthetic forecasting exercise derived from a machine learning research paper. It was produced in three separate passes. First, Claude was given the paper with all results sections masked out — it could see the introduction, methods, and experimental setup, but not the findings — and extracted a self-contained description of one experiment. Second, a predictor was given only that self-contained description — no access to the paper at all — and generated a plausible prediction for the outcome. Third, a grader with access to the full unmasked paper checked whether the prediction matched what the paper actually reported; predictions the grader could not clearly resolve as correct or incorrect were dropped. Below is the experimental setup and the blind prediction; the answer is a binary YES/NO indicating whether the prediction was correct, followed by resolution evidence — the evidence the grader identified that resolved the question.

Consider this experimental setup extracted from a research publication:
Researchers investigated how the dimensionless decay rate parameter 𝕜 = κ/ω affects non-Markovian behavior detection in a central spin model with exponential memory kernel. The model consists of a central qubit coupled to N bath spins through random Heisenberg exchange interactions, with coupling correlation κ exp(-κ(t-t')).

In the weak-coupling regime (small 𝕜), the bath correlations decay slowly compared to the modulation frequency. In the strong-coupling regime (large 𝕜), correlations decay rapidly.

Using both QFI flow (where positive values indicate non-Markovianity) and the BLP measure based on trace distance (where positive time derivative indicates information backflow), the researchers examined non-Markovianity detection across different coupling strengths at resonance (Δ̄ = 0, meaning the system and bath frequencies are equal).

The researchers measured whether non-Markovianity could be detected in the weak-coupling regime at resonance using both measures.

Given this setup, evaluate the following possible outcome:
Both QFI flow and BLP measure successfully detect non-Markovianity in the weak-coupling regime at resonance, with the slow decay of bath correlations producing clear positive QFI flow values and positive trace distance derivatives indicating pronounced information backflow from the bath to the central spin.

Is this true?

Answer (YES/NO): NO